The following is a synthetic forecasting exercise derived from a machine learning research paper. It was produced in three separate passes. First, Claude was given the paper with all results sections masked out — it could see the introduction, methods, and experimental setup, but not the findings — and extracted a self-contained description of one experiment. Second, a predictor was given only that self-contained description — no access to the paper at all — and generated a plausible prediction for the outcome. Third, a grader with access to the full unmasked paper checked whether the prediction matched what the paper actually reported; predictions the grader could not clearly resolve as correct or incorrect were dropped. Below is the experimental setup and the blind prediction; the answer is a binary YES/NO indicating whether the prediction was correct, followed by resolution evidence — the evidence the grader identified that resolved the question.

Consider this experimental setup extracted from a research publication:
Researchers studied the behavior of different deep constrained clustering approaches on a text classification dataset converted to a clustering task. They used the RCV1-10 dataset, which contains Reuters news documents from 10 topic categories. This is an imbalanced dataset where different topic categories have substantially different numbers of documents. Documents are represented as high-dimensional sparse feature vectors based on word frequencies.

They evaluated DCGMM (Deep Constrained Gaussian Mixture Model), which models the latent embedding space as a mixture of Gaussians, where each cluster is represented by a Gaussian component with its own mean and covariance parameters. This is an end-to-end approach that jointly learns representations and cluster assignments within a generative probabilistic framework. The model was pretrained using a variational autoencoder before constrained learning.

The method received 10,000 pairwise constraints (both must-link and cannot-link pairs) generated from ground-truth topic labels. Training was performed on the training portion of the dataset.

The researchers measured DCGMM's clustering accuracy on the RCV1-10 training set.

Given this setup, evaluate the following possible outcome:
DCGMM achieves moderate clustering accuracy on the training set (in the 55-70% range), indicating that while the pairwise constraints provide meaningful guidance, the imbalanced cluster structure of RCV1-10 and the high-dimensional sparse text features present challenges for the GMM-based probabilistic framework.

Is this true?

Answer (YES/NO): NO